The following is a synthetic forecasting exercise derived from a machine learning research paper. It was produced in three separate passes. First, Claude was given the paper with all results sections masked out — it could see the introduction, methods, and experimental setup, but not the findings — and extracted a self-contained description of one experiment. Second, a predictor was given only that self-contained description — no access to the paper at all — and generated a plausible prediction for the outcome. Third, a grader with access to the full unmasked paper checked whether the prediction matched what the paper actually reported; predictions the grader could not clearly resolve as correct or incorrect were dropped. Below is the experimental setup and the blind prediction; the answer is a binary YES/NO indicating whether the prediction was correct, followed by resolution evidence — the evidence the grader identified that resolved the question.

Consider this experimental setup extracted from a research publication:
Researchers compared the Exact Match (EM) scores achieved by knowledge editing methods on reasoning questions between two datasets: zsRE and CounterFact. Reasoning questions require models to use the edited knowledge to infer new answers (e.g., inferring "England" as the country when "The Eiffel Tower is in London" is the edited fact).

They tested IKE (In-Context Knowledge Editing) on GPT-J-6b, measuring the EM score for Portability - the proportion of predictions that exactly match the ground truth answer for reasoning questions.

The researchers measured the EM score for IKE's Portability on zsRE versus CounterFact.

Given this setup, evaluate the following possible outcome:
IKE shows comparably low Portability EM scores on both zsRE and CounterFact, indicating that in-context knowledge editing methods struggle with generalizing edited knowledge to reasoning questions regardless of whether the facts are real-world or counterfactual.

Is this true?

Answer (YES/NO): NO